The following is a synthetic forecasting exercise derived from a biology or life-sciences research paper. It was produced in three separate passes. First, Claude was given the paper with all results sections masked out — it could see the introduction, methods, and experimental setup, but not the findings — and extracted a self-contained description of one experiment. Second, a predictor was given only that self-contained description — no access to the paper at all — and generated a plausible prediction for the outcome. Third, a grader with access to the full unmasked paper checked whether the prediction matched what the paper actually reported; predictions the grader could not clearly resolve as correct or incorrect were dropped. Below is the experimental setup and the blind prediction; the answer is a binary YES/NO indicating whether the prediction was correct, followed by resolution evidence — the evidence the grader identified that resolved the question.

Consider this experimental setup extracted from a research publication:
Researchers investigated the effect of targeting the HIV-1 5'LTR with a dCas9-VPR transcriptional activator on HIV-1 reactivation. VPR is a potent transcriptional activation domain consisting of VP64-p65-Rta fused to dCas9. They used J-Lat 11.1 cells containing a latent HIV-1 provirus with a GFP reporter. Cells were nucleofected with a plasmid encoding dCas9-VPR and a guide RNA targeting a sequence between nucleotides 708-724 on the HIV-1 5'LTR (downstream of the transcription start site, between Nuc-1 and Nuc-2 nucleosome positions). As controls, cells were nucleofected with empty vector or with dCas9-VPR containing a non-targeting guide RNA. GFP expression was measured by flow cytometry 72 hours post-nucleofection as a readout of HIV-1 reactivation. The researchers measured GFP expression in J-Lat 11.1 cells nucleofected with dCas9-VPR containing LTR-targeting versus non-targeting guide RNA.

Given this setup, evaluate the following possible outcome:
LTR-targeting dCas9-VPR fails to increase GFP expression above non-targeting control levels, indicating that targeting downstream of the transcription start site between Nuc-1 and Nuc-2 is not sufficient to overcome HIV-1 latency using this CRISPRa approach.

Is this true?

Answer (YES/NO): NO